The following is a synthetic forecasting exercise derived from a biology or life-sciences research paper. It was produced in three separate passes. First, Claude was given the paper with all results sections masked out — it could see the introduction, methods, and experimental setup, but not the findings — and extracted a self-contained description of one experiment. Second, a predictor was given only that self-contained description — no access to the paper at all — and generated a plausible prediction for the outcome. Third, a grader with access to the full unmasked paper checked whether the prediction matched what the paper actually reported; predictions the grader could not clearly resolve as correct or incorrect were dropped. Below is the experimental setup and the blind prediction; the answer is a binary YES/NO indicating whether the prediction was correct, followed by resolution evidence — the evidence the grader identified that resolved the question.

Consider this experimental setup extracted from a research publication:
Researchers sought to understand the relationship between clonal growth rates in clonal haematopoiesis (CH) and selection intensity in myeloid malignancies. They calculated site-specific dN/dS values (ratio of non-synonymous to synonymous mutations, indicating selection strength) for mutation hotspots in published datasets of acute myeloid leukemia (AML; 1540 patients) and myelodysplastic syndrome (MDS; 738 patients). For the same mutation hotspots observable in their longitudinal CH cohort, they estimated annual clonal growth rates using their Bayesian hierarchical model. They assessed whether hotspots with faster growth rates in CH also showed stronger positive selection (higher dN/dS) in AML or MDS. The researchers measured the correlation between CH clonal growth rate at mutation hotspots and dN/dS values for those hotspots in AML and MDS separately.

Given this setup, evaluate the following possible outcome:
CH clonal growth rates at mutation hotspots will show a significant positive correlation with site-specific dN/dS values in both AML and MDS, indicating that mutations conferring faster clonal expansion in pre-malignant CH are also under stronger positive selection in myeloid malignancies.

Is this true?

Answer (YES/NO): YES